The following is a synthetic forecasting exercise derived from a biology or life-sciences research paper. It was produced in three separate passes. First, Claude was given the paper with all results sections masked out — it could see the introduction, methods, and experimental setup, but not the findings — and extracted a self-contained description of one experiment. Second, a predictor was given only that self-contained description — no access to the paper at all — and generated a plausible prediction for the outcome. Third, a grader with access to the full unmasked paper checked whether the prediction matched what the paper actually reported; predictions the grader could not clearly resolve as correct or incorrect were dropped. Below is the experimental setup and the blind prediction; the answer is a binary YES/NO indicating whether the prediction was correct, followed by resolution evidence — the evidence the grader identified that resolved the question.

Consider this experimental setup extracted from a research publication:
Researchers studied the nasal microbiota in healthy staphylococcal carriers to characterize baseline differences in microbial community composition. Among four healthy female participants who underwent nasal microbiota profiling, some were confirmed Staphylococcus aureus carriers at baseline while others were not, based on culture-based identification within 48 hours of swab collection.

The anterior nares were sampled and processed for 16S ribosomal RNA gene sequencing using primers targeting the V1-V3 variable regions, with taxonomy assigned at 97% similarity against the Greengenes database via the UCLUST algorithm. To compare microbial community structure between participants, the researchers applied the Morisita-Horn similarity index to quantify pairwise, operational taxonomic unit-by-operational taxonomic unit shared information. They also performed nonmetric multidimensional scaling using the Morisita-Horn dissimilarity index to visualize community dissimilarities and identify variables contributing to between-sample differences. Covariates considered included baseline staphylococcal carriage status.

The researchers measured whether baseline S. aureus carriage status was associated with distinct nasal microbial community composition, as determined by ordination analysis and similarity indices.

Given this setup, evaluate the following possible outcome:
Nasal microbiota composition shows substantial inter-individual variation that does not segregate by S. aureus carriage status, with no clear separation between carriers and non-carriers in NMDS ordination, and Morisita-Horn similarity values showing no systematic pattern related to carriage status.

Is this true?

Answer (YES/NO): NO